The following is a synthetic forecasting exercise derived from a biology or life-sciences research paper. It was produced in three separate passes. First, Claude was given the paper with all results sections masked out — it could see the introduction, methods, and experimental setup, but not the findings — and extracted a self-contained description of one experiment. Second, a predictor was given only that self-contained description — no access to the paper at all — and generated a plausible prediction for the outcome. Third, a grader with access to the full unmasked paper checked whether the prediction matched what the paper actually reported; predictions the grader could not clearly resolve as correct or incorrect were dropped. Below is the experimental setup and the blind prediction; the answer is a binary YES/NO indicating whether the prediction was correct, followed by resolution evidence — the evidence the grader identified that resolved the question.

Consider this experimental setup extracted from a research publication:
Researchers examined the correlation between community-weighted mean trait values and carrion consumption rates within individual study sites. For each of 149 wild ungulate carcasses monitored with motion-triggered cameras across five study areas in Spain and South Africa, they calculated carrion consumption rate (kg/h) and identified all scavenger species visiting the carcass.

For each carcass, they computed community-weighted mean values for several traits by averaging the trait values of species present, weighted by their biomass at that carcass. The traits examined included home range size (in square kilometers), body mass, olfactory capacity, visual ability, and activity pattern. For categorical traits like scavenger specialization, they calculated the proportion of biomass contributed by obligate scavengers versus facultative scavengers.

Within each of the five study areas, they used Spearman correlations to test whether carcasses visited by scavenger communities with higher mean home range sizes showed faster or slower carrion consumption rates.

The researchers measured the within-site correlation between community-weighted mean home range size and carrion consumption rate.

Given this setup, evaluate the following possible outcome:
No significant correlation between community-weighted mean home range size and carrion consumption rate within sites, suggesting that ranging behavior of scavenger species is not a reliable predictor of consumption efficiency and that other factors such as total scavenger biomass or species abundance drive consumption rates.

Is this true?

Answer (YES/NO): NO